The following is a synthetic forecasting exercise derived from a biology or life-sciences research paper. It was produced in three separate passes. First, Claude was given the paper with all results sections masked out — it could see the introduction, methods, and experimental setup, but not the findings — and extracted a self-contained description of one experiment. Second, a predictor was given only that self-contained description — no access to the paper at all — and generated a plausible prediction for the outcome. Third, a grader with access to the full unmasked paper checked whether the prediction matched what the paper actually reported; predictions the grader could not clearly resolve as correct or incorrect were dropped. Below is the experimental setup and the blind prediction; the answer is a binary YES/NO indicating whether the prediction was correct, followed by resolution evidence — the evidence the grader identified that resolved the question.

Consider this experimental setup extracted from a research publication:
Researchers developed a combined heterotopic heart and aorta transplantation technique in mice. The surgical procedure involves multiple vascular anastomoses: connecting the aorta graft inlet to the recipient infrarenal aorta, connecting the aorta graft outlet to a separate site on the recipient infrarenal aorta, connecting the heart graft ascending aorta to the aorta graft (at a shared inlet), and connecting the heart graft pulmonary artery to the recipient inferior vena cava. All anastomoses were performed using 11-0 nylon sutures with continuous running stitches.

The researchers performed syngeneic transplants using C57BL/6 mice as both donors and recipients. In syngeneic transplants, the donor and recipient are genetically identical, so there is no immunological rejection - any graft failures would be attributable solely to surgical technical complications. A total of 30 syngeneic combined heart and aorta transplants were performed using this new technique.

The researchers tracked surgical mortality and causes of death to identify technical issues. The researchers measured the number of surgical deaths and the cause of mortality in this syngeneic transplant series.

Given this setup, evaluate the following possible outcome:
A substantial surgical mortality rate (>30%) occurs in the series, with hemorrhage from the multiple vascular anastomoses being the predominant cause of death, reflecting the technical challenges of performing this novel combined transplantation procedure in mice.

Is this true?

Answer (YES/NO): NO